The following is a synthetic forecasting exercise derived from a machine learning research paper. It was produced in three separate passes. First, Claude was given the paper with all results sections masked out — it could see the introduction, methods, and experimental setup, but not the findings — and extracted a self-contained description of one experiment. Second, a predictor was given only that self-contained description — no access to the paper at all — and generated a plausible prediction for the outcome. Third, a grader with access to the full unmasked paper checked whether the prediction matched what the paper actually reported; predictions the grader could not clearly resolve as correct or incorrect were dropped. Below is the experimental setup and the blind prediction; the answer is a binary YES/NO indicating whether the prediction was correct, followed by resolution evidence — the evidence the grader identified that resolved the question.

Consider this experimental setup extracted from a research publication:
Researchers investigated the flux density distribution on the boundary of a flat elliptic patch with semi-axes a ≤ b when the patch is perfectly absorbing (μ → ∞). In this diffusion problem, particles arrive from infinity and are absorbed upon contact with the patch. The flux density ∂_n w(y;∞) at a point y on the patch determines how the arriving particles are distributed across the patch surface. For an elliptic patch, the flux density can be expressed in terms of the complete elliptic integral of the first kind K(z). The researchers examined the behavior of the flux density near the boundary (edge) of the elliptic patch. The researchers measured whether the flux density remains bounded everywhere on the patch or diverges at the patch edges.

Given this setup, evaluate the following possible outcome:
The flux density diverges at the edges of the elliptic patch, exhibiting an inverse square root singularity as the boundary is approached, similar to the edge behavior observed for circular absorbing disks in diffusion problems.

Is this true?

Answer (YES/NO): YES